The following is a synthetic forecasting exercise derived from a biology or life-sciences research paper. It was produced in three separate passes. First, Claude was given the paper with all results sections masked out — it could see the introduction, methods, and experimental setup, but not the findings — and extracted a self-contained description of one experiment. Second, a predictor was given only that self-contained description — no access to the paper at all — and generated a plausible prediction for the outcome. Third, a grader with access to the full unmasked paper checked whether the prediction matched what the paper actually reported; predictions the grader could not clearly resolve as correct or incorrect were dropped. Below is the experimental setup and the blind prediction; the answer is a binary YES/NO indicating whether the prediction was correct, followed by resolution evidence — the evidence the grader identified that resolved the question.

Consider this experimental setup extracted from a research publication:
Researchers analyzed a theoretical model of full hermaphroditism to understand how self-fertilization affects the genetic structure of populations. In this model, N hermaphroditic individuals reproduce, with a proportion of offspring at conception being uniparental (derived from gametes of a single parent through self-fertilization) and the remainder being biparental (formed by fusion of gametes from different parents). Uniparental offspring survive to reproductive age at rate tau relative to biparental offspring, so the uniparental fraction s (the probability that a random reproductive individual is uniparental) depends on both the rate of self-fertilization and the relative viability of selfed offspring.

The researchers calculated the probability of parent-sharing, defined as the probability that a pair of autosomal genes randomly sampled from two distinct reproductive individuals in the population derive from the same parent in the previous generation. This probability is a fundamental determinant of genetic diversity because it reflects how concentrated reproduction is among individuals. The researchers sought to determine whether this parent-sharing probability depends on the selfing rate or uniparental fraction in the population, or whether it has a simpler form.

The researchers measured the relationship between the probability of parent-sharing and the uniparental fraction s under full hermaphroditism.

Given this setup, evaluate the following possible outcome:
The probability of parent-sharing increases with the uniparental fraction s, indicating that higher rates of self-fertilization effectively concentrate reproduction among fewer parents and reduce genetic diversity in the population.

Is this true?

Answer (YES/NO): NO